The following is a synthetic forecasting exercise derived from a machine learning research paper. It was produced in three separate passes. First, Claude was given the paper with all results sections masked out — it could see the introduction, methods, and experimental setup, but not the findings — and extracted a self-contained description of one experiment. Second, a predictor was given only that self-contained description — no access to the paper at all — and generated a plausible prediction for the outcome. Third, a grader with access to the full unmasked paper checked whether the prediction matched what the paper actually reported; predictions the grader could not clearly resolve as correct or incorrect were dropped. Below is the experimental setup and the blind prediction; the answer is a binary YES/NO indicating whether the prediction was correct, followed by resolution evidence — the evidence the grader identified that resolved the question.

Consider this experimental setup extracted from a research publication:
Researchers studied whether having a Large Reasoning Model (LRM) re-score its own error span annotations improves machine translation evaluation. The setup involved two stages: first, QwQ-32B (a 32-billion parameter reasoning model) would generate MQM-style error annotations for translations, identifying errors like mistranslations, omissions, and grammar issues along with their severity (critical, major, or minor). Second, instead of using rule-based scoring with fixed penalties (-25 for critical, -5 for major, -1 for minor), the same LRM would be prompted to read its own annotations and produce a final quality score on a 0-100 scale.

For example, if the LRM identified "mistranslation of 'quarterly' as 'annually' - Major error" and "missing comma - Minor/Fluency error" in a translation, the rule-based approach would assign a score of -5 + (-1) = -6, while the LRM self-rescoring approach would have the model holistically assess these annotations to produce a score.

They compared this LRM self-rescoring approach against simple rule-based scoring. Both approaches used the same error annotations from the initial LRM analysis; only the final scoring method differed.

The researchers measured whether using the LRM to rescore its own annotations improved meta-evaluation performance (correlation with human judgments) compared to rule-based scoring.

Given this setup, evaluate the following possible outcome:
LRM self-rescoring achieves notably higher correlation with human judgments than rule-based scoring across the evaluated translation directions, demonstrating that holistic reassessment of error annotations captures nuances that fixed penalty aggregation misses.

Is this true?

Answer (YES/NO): NO